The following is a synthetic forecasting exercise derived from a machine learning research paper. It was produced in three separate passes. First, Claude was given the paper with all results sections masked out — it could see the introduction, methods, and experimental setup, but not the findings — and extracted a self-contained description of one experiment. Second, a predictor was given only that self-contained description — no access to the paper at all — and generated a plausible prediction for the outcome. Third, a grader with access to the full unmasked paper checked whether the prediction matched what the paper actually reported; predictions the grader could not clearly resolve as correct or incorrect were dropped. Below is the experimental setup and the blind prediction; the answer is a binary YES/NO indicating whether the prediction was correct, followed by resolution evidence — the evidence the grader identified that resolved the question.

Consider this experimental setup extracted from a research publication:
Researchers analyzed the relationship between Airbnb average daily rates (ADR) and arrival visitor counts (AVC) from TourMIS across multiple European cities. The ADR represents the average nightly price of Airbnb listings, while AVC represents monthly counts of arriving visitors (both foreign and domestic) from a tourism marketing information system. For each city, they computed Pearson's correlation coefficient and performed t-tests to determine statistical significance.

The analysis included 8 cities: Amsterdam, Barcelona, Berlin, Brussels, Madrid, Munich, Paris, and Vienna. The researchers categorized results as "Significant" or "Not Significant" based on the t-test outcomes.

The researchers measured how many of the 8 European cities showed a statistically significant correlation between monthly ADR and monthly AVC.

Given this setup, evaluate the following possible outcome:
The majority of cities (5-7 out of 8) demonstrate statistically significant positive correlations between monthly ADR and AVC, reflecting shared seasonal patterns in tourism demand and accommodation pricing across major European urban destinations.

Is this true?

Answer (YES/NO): NO